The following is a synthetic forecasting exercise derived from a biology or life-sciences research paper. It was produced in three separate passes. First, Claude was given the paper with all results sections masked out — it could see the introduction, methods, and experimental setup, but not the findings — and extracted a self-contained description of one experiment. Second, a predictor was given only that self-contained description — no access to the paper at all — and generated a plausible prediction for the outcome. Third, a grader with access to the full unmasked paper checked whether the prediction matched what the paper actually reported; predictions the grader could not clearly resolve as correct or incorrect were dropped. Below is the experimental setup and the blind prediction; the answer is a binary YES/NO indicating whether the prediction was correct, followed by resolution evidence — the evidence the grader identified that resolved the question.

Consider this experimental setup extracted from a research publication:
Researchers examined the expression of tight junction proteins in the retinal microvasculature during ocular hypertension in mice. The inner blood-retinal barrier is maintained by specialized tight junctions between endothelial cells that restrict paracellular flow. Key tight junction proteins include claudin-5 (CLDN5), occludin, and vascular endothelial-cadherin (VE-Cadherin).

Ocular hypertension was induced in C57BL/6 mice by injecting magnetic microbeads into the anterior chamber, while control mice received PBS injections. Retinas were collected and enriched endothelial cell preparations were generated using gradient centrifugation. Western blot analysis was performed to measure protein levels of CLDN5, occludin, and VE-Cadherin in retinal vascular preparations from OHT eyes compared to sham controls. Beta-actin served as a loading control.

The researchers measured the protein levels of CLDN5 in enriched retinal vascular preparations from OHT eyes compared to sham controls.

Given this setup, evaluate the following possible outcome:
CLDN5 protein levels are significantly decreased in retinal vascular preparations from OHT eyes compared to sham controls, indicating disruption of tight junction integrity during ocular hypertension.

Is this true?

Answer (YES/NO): YES